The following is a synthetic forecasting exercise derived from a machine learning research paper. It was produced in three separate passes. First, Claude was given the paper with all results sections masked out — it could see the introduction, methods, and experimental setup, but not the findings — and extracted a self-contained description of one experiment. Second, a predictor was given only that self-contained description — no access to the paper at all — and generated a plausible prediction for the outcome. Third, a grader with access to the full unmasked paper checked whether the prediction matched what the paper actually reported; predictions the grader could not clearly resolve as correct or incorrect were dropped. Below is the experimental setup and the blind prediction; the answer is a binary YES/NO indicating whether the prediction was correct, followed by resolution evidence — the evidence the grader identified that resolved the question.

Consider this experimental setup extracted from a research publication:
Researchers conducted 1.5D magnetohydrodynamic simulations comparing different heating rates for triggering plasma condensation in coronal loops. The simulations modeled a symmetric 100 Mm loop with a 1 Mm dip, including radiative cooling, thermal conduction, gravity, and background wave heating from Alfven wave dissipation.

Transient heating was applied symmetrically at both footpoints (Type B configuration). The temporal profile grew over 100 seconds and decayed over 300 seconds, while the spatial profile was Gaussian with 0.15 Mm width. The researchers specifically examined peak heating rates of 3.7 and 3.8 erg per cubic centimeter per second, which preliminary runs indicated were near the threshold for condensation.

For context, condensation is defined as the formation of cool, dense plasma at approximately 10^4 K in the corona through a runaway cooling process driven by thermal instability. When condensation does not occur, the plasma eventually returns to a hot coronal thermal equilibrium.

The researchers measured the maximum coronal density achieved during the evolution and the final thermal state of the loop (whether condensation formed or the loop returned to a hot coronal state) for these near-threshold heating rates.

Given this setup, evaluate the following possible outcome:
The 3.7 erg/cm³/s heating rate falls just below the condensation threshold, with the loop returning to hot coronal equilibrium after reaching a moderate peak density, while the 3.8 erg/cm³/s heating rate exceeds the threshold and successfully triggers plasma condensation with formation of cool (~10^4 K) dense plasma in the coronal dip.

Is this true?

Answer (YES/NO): YES